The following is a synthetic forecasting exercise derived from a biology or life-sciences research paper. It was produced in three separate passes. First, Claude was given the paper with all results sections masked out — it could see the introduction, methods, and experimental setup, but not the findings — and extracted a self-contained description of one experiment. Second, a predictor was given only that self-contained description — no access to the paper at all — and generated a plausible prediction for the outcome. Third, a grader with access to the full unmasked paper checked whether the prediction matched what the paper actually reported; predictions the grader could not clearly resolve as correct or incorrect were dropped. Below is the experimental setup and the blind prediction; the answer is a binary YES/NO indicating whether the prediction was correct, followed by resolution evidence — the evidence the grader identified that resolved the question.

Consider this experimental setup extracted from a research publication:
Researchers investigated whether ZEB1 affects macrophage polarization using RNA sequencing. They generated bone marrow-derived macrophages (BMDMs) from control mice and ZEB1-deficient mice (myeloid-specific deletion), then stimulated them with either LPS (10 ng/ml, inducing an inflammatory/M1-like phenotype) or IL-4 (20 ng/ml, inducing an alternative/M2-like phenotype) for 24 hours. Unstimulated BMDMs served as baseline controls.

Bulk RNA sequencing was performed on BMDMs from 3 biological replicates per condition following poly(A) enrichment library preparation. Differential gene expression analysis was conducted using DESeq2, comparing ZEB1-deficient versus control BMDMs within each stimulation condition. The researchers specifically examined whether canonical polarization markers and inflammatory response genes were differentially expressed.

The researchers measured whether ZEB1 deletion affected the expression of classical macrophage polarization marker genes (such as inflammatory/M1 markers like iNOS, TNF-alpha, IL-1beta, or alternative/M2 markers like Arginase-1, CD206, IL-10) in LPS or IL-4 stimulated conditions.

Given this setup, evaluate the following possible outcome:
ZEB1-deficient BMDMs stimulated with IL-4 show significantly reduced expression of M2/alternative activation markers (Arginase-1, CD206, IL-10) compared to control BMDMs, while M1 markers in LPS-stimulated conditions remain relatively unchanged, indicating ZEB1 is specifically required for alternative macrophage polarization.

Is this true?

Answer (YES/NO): NO